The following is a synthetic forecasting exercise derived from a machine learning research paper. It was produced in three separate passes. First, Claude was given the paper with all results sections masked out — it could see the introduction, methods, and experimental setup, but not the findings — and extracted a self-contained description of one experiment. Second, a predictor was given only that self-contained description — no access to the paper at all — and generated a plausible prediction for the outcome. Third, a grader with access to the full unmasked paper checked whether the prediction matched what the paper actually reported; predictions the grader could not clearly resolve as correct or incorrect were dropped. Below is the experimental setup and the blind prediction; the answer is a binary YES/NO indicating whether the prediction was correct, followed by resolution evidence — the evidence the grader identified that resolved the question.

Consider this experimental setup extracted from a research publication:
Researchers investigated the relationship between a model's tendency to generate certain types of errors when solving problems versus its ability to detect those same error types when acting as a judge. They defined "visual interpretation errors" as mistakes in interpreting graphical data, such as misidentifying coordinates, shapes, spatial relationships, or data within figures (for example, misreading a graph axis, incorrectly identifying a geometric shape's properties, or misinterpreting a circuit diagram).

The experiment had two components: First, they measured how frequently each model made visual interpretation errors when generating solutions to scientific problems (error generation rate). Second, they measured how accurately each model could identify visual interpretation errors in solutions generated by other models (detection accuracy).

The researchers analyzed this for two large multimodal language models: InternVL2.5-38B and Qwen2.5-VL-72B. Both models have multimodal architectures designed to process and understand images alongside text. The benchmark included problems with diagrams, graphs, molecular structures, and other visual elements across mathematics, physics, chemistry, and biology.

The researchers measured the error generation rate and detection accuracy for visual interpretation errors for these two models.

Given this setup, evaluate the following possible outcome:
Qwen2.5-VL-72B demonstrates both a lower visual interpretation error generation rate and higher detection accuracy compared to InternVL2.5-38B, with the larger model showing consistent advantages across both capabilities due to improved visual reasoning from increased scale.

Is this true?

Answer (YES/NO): NO